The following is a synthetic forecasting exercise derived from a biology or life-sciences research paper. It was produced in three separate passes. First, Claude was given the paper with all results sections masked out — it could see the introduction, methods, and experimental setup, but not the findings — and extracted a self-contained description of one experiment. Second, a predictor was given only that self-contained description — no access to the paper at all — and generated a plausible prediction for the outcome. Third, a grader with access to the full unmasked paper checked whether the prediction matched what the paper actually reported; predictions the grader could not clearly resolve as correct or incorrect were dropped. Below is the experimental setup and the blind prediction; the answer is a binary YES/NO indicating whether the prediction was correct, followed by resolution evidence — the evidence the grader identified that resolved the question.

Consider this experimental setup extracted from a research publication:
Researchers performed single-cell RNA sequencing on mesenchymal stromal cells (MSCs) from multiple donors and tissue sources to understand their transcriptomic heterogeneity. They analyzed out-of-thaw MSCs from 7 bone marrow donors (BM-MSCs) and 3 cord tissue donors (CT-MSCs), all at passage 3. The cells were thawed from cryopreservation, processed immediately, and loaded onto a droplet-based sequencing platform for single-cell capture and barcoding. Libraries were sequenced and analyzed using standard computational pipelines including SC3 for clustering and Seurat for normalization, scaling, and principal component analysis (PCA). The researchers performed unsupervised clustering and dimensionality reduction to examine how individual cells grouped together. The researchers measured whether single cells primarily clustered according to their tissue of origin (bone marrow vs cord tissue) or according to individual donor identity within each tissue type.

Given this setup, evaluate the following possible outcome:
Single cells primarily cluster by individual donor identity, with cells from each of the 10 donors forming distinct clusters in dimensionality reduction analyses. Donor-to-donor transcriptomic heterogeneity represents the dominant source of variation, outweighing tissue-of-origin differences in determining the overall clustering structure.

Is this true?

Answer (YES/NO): NO